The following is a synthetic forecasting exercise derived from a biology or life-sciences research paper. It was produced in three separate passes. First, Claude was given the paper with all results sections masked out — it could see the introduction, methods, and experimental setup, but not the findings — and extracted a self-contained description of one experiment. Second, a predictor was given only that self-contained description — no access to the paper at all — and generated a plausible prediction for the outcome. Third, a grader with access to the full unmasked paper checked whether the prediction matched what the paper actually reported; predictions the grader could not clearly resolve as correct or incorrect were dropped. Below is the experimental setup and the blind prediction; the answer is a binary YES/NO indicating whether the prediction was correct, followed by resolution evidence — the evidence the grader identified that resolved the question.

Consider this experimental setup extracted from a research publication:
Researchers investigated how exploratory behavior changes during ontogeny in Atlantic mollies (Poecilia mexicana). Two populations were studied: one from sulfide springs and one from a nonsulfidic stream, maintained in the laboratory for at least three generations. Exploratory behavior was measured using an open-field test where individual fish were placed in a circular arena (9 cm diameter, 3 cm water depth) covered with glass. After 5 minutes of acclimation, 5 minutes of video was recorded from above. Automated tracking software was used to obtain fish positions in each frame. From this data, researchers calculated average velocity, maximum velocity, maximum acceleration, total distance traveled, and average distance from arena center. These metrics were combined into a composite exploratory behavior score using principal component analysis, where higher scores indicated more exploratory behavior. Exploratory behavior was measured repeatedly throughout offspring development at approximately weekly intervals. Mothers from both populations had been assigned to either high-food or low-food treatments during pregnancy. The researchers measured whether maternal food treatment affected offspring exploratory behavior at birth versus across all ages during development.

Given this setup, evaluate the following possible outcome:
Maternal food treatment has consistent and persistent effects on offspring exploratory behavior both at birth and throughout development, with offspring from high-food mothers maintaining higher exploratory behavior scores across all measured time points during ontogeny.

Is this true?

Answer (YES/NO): NO